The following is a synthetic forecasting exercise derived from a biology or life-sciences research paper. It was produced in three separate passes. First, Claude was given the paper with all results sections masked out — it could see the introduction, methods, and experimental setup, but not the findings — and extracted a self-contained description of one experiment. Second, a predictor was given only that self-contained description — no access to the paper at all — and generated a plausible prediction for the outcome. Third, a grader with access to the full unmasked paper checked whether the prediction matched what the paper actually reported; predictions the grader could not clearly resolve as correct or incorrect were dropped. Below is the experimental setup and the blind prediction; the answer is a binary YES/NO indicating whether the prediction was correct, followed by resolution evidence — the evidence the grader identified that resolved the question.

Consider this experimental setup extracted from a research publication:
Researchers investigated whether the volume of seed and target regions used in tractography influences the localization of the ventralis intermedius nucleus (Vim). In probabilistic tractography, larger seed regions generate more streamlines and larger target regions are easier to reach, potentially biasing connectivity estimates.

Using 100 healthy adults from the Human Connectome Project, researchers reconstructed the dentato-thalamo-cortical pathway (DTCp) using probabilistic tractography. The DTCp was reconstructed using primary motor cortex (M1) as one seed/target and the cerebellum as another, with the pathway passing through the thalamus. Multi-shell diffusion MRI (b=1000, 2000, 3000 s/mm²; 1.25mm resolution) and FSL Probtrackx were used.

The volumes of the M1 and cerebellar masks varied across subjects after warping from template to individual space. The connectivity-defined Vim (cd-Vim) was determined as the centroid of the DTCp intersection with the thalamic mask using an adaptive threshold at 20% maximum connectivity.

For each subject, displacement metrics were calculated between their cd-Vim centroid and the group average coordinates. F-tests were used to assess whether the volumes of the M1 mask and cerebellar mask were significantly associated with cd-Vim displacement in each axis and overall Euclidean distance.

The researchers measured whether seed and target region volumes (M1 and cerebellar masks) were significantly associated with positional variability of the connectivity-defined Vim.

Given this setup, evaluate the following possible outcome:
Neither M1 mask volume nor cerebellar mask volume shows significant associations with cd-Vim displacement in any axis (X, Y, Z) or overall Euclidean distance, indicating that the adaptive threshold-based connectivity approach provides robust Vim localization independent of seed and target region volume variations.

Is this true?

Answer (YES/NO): YES